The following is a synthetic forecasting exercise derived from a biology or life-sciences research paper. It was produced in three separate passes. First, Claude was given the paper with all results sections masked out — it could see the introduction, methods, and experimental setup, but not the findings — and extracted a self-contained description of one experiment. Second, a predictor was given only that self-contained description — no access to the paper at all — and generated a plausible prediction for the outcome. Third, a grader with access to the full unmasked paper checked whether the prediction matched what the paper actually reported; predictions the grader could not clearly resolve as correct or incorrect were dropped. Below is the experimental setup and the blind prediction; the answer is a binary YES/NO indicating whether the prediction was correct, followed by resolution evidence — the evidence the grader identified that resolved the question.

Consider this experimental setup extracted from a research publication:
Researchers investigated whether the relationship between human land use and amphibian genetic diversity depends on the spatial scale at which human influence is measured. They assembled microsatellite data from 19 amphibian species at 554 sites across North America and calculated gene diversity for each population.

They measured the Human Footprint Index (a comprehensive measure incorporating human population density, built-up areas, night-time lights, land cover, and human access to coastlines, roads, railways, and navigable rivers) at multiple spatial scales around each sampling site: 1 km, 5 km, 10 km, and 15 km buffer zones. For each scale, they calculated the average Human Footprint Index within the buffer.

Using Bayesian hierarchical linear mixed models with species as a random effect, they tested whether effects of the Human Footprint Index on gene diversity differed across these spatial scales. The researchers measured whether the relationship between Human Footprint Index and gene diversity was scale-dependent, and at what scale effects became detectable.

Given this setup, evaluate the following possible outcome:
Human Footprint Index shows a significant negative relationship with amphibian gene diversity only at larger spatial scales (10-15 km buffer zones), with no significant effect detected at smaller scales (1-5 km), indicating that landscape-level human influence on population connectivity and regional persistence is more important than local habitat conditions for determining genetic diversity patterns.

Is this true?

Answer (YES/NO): NO